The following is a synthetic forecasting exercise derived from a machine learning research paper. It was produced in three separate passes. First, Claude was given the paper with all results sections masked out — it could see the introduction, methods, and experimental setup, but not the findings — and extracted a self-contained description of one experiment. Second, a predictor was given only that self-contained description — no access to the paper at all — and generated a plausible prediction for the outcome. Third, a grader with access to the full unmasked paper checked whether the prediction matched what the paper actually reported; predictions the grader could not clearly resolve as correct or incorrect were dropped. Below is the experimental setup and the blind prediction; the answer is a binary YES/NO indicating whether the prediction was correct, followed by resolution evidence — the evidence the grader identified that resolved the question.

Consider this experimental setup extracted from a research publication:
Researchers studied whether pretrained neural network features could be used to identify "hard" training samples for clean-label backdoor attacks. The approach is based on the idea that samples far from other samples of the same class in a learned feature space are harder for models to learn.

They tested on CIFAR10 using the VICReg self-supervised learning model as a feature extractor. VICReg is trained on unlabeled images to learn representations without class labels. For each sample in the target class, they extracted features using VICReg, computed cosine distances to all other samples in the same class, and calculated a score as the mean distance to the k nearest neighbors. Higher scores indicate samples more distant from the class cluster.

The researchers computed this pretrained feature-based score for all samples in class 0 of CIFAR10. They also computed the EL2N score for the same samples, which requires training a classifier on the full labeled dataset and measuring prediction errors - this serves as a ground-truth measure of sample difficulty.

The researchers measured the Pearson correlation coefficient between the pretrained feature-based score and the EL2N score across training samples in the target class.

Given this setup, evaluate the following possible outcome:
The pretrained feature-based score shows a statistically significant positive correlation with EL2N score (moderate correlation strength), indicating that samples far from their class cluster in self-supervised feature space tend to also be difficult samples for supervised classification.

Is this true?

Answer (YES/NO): YES